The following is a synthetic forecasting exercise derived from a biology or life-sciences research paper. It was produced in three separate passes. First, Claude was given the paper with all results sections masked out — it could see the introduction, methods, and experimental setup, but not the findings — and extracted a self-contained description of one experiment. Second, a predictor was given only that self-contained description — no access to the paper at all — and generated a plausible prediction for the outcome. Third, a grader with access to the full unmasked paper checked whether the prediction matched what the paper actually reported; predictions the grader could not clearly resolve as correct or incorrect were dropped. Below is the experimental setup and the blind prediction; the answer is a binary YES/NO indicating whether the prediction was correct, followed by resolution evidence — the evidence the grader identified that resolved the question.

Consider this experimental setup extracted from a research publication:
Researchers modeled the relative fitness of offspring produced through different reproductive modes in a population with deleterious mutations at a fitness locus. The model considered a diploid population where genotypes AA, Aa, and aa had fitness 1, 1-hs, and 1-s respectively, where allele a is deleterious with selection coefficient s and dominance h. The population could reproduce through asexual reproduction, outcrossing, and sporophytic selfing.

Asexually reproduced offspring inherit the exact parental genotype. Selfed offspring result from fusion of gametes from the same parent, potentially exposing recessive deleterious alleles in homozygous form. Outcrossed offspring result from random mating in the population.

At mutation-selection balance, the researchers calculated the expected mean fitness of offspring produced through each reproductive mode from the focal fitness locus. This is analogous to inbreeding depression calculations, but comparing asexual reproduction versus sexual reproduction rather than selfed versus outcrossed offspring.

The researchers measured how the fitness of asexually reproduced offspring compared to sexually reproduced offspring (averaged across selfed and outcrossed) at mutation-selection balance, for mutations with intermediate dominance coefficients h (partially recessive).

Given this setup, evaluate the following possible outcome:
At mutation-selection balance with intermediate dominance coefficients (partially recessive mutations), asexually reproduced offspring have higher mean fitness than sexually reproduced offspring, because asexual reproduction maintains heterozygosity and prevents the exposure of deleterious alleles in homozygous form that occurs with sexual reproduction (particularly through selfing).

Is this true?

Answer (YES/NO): YES